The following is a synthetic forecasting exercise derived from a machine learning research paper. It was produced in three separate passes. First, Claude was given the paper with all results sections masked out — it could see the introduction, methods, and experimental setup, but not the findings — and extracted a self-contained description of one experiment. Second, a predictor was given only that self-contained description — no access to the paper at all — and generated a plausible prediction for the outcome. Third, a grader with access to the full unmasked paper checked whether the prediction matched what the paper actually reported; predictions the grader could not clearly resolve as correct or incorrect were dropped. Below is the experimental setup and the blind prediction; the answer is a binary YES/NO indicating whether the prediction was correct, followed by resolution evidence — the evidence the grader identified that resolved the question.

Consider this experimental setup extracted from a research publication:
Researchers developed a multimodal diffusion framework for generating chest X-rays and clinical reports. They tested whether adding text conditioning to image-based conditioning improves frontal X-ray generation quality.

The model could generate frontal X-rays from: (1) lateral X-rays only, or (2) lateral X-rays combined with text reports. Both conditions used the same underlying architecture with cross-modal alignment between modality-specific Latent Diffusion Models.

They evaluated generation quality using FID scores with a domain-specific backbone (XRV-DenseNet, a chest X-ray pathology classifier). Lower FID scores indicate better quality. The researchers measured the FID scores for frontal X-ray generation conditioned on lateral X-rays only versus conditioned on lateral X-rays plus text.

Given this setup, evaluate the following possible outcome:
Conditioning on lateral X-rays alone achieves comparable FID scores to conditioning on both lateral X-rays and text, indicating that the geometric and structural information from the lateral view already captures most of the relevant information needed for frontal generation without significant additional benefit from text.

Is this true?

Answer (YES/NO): NO